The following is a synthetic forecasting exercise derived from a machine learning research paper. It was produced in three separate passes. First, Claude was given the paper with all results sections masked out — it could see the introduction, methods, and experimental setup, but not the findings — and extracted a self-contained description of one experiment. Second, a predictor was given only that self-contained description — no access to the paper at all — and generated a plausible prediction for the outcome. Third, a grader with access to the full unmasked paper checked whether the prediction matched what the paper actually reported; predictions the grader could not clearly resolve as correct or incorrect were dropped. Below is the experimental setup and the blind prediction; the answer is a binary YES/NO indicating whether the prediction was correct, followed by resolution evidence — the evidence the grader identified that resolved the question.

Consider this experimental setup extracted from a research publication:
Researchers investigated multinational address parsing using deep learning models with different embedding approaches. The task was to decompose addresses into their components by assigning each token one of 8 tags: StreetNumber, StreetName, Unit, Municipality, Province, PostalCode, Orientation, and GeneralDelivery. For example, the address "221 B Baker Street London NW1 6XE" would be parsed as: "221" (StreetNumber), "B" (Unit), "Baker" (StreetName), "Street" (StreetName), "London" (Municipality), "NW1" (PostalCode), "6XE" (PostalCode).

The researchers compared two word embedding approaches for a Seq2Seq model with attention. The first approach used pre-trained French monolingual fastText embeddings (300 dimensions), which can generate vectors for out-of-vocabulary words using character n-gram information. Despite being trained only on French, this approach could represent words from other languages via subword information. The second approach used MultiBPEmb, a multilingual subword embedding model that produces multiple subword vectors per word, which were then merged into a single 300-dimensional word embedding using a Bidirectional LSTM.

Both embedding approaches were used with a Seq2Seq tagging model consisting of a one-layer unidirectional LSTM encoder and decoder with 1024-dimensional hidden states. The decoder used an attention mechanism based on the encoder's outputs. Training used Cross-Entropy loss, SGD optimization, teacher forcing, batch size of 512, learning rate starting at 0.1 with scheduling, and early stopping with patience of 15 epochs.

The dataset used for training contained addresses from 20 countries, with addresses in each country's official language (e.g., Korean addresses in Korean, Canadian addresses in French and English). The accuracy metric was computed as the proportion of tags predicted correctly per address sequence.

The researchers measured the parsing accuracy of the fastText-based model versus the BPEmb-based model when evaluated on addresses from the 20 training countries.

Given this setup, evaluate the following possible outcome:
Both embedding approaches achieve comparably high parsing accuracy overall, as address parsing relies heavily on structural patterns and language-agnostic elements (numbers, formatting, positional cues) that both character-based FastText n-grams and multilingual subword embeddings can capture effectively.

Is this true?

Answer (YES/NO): YES